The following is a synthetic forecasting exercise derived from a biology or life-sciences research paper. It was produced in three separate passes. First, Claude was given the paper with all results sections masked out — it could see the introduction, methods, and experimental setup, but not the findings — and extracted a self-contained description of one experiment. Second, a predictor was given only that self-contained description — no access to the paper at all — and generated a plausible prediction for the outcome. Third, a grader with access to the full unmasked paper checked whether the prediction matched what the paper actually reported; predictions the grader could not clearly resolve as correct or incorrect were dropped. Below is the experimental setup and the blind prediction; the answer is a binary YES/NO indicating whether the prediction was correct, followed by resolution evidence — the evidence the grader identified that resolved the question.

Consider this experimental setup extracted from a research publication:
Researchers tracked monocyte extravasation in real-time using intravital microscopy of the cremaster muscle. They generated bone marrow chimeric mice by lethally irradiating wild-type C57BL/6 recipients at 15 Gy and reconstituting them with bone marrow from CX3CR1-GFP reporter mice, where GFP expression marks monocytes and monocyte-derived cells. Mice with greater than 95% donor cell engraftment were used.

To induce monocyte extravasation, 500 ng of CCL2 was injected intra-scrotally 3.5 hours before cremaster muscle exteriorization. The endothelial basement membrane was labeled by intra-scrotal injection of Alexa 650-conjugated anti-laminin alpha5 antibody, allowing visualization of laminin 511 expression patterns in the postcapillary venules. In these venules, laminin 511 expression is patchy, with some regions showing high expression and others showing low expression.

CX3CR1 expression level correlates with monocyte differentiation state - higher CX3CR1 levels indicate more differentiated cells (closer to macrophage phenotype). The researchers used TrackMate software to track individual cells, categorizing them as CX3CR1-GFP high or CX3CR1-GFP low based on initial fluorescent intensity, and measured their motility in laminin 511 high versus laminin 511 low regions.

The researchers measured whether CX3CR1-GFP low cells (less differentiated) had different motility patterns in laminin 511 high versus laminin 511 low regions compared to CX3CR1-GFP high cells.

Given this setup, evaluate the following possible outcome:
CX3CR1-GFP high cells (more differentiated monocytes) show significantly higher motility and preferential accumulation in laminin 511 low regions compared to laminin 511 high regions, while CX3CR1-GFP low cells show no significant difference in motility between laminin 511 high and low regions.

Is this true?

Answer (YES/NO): NO